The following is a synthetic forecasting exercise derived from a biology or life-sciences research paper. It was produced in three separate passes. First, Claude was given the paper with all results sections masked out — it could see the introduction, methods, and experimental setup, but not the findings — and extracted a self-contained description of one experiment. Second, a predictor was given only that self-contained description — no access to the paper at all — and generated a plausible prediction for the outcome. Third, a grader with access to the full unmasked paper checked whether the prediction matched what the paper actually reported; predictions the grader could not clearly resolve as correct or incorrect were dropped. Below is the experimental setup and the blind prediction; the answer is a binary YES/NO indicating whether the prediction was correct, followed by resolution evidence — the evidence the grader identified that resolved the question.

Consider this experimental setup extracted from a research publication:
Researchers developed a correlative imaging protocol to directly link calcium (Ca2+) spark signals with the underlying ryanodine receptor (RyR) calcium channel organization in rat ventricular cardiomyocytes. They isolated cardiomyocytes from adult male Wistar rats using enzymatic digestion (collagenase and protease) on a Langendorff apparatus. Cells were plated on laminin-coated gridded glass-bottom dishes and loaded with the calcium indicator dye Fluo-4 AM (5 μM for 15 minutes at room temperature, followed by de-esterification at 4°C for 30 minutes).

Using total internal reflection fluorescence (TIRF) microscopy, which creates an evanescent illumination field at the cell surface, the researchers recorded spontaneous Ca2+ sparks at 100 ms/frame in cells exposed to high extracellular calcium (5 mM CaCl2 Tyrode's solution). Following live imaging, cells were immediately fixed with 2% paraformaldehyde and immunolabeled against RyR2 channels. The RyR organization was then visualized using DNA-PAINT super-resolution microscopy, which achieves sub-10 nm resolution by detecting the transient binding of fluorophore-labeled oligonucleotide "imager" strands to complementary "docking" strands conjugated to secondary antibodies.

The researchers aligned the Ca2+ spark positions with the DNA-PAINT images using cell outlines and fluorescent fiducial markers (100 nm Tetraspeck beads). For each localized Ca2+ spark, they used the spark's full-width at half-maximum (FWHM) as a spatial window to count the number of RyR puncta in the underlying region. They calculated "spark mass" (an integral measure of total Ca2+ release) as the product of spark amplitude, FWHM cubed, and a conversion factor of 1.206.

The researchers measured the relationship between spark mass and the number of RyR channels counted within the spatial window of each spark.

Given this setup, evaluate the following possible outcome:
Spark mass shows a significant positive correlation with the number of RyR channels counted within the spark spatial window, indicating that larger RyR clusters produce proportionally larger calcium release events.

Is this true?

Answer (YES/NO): NO